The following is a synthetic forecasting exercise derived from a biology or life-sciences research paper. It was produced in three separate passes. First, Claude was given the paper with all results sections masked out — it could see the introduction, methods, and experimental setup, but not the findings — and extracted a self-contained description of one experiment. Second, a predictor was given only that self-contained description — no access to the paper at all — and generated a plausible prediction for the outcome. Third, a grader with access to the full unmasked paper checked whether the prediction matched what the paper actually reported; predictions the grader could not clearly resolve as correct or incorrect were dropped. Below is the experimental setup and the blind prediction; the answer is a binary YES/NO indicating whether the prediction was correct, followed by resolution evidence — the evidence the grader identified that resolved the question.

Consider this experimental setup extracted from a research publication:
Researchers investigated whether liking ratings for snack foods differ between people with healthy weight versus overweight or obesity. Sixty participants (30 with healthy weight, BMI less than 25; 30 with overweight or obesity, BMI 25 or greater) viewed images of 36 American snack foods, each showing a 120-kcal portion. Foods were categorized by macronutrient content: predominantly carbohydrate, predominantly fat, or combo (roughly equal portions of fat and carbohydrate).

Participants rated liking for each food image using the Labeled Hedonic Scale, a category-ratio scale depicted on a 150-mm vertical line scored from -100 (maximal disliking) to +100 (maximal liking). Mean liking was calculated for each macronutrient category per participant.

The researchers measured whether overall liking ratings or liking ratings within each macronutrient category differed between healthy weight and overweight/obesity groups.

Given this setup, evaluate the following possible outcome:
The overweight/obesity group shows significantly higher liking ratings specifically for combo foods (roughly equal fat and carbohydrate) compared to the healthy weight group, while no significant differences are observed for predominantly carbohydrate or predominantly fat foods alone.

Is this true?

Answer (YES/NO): NO